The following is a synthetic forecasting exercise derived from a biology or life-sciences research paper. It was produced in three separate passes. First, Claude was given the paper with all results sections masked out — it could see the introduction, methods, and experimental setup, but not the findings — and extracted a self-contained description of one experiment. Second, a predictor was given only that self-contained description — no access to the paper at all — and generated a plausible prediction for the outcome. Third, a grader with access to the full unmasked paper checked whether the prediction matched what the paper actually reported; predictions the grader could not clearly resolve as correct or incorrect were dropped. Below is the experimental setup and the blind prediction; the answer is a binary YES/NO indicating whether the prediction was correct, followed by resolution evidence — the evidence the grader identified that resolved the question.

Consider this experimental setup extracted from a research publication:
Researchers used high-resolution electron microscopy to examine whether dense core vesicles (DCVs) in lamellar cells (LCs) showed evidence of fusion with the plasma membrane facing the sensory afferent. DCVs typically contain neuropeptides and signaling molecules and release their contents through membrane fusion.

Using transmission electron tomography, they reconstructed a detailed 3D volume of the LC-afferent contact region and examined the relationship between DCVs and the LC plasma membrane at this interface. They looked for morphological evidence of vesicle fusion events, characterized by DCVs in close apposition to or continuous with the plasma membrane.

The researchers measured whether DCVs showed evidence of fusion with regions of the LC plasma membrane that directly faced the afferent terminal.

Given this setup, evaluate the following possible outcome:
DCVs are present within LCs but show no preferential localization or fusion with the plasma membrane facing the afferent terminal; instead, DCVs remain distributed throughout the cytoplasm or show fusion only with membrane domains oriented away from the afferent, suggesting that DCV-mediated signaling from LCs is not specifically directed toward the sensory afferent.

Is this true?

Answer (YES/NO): NO